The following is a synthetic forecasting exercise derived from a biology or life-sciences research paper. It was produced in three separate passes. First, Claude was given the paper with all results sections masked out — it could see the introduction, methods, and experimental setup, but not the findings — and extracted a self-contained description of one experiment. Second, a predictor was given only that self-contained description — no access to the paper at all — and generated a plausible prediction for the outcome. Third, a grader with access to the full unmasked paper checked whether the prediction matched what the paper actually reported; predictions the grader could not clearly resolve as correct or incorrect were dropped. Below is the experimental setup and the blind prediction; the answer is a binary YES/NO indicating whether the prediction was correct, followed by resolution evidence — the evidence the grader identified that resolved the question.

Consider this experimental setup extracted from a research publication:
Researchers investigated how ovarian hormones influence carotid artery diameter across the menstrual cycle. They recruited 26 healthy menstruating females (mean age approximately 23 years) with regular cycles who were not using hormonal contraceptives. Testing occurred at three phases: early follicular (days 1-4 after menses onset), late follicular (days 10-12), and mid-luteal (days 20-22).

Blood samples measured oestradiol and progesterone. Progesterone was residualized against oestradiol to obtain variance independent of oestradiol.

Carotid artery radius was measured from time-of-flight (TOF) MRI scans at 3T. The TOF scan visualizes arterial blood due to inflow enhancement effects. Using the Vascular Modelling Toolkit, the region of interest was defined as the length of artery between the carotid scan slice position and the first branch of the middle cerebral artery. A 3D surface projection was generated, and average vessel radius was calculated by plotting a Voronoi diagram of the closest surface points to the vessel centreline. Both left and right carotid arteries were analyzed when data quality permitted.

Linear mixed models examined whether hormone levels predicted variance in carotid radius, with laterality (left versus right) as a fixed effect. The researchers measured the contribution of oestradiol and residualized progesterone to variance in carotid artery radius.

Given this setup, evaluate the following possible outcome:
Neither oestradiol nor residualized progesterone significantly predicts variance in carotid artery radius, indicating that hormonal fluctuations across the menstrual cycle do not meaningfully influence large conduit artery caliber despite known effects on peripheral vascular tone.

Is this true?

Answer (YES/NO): YES